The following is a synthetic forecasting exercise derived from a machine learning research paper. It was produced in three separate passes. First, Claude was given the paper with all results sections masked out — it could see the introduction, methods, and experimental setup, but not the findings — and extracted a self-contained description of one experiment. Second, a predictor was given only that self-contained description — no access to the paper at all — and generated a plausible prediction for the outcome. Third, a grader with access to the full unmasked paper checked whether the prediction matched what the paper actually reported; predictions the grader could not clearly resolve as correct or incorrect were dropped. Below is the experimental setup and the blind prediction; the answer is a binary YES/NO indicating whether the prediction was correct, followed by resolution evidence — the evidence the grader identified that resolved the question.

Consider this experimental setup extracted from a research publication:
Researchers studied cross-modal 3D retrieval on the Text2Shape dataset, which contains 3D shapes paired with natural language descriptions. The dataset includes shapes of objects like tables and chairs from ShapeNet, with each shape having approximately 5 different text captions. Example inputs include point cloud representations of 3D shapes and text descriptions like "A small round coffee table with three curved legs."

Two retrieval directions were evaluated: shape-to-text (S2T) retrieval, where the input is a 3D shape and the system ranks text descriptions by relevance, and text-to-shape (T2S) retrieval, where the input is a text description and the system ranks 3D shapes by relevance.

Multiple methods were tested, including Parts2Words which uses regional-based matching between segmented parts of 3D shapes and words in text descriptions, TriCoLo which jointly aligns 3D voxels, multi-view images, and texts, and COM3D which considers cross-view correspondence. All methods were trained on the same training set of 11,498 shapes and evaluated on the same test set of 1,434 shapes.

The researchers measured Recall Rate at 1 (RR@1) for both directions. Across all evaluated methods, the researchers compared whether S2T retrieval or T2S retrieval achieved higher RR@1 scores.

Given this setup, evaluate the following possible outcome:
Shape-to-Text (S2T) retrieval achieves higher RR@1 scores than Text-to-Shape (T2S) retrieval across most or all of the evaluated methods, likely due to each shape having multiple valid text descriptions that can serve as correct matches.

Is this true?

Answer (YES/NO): YES